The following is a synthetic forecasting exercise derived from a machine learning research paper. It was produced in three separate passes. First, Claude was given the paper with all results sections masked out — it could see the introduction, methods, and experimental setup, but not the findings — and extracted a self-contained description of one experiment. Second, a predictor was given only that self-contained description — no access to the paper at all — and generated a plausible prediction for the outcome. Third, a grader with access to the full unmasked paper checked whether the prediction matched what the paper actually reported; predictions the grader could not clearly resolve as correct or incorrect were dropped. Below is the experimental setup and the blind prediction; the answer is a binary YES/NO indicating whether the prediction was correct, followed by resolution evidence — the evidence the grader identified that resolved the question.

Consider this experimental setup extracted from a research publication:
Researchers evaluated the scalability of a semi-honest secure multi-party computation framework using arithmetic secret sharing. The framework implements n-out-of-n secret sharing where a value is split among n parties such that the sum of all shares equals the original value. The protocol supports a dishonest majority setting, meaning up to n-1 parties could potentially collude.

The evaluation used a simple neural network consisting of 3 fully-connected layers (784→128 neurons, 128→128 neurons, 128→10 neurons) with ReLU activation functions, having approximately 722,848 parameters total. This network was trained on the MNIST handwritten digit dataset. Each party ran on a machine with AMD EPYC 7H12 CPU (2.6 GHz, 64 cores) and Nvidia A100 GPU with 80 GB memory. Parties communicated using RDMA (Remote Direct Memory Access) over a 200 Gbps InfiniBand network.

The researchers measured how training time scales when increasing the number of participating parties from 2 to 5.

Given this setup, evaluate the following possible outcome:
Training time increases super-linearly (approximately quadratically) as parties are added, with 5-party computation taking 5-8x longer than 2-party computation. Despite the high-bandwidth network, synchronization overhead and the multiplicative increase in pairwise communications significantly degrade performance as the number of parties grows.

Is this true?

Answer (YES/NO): NO